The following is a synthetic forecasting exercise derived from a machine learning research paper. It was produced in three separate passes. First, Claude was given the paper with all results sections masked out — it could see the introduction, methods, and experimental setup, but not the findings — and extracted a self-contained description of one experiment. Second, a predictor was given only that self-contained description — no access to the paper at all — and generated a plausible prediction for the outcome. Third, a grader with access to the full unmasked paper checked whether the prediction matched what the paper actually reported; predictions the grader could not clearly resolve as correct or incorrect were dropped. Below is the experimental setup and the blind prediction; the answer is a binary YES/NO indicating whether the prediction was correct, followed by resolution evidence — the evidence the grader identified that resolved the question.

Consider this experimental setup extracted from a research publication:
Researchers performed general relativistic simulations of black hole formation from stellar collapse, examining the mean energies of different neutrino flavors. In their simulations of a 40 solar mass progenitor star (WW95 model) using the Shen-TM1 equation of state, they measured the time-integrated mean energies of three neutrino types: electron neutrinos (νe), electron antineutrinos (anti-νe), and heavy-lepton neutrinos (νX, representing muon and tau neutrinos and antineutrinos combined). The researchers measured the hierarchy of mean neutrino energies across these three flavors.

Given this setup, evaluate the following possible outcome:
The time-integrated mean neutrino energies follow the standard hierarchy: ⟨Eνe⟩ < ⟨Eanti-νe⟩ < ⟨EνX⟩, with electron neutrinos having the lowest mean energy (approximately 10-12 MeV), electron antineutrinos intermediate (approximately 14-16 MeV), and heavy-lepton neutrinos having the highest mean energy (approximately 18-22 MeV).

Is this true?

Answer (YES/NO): NO